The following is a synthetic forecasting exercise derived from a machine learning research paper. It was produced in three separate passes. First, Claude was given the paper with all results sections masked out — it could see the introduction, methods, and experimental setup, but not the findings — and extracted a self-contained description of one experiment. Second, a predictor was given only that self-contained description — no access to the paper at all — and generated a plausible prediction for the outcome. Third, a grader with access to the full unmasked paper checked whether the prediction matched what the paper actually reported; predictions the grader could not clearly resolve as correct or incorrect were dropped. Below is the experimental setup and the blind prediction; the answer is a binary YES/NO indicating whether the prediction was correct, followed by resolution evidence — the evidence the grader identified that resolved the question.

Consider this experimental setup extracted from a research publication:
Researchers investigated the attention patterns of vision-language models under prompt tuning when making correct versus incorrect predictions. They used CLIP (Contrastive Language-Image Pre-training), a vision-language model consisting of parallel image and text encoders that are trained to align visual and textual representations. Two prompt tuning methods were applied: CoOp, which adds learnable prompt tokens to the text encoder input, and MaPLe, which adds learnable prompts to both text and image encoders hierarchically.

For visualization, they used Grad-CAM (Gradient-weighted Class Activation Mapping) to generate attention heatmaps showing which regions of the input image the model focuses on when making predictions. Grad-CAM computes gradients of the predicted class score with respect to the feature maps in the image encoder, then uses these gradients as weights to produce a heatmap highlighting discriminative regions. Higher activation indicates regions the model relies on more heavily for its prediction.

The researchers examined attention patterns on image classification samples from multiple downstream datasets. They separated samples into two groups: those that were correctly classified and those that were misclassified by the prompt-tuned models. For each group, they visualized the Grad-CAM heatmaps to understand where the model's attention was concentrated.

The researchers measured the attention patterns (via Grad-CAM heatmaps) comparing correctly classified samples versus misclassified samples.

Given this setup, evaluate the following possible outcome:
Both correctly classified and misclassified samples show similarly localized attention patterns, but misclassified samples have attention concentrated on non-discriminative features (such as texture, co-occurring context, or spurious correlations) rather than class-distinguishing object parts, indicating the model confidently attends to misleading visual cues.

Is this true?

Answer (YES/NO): NO